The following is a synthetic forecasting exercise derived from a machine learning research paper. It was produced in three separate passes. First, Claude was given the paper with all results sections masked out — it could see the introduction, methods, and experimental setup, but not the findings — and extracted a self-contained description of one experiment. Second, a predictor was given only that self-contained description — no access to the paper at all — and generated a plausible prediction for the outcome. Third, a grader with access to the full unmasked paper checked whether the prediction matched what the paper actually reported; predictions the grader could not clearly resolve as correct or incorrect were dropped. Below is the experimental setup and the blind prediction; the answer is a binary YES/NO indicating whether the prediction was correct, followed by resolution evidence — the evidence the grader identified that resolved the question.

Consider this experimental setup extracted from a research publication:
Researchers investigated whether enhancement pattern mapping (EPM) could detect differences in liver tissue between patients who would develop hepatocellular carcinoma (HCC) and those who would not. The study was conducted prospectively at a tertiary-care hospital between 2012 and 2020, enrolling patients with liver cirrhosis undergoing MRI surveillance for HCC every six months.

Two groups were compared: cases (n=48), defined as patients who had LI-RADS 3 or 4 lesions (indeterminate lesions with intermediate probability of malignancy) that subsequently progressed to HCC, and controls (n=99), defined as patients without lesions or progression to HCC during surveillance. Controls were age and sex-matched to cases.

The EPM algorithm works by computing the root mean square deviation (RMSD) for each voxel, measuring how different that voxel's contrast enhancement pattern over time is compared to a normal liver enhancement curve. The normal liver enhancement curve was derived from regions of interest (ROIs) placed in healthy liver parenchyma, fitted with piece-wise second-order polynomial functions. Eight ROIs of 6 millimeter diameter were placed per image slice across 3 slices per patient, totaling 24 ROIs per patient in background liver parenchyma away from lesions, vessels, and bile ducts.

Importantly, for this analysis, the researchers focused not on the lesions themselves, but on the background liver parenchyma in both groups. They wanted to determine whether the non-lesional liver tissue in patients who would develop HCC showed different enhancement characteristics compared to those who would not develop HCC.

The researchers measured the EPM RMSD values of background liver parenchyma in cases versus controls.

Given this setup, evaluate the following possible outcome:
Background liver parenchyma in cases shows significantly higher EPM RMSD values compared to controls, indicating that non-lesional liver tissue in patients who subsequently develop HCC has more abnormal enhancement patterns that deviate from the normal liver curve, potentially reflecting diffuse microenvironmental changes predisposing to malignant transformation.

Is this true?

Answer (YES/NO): NO